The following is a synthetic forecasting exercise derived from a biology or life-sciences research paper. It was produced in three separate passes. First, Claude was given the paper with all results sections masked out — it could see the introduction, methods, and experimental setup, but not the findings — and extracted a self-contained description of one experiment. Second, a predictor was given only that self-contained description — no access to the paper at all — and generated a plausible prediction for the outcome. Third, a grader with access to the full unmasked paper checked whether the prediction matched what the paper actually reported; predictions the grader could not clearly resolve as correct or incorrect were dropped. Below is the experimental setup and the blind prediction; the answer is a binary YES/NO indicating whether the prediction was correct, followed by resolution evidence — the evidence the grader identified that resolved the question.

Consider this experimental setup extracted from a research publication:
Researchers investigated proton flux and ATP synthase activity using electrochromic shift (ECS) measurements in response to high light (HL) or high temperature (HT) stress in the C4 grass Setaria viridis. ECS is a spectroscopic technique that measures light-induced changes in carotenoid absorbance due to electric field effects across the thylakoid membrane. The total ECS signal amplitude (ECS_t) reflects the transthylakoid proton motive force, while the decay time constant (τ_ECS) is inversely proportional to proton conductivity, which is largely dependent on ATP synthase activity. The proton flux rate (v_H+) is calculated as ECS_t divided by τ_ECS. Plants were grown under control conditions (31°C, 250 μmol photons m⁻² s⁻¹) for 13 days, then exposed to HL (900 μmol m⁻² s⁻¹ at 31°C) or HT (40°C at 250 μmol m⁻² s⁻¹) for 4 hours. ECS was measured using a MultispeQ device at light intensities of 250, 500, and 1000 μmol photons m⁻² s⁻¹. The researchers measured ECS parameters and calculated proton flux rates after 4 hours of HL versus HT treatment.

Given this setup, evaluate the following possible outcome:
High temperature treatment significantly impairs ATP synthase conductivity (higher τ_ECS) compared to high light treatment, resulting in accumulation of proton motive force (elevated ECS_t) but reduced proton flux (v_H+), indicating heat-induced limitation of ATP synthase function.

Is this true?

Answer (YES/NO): NO